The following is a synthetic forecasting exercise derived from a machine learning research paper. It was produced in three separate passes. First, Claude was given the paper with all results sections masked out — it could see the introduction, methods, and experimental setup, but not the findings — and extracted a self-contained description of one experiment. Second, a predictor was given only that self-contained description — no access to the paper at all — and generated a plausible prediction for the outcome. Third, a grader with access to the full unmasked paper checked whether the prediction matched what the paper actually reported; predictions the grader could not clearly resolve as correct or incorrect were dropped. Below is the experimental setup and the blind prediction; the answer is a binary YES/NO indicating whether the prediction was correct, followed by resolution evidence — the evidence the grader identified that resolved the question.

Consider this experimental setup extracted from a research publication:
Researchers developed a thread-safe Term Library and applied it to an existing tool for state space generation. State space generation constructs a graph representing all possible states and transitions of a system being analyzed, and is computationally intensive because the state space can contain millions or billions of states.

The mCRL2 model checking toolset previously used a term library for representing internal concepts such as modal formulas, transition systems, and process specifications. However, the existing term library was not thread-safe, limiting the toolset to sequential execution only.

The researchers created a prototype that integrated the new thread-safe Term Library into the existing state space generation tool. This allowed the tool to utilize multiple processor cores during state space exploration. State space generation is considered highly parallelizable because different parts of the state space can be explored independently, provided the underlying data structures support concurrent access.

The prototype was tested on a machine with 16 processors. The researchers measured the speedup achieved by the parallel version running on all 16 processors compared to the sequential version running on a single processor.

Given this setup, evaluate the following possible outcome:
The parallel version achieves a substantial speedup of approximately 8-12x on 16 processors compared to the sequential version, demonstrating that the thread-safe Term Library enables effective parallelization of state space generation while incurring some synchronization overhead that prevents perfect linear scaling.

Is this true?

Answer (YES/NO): YES